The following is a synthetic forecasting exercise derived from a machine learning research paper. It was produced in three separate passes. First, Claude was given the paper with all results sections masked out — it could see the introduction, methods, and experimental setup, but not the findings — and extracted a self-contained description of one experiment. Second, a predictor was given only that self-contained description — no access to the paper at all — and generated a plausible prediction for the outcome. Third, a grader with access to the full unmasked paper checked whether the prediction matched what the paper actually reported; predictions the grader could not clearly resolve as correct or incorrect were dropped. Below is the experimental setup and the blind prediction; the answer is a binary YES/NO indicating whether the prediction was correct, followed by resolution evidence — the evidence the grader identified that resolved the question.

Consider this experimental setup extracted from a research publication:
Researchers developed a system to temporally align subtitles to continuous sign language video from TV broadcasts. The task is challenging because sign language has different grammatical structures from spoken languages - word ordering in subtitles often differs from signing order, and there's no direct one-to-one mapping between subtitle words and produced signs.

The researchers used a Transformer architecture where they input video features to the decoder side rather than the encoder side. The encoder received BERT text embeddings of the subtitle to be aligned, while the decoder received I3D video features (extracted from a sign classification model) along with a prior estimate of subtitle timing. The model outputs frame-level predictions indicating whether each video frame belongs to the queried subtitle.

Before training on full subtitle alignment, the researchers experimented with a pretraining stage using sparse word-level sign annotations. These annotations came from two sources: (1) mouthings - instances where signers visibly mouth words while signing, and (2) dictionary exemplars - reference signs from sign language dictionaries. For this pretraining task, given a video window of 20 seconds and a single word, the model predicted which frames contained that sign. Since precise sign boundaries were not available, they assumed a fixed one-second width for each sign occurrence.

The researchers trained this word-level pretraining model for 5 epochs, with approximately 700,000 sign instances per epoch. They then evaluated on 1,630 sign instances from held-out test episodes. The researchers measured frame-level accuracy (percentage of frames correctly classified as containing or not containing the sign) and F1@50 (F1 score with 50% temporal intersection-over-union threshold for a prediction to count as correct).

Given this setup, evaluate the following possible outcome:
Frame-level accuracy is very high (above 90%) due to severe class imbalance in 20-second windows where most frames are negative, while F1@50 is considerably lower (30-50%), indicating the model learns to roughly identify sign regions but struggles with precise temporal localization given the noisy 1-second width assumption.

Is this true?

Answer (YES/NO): NO